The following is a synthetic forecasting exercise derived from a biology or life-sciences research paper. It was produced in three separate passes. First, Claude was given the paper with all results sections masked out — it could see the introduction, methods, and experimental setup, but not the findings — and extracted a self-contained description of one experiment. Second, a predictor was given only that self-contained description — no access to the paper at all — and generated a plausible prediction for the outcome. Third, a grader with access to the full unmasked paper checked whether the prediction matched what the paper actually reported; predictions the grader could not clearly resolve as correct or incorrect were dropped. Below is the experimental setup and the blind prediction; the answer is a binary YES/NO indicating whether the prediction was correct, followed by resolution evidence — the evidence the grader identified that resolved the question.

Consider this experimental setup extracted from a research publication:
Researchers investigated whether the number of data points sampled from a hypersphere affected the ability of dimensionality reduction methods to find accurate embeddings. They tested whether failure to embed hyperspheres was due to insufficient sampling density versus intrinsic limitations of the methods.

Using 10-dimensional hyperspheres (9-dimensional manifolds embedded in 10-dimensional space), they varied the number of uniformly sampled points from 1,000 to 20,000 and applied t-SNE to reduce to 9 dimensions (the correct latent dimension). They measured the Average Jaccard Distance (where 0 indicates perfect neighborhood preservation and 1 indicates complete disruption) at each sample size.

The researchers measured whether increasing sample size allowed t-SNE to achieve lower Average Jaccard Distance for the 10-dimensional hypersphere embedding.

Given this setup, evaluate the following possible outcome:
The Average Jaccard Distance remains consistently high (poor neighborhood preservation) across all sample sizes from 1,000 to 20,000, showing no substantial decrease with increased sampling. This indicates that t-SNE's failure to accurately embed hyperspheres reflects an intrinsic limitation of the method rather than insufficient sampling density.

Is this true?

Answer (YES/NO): YES